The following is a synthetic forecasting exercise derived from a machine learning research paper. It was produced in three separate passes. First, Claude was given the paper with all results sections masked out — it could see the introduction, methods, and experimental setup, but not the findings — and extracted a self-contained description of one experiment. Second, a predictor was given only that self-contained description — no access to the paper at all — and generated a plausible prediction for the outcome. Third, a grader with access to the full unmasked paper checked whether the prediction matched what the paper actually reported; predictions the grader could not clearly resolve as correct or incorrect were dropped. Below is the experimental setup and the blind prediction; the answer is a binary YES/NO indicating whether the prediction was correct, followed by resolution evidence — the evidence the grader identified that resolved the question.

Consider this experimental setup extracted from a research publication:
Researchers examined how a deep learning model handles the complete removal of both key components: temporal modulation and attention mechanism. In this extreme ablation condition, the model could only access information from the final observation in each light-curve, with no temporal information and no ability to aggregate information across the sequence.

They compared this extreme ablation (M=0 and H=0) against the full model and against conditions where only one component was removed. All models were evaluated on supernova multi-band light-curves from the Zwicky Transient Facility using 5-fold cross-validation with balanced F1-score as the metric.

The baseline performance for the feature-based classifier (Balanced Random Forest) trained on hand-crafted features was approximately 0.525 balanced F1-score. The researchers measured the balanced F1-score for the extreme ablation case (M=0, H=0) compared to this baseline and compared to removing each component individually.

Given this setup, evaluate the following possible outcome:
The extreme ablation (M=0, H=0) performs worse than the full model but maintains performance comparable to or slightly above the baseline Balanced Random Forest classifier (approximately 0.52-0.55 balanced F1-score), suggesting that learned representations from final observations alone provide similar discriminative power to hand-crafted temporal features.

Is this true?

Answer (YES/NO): NO